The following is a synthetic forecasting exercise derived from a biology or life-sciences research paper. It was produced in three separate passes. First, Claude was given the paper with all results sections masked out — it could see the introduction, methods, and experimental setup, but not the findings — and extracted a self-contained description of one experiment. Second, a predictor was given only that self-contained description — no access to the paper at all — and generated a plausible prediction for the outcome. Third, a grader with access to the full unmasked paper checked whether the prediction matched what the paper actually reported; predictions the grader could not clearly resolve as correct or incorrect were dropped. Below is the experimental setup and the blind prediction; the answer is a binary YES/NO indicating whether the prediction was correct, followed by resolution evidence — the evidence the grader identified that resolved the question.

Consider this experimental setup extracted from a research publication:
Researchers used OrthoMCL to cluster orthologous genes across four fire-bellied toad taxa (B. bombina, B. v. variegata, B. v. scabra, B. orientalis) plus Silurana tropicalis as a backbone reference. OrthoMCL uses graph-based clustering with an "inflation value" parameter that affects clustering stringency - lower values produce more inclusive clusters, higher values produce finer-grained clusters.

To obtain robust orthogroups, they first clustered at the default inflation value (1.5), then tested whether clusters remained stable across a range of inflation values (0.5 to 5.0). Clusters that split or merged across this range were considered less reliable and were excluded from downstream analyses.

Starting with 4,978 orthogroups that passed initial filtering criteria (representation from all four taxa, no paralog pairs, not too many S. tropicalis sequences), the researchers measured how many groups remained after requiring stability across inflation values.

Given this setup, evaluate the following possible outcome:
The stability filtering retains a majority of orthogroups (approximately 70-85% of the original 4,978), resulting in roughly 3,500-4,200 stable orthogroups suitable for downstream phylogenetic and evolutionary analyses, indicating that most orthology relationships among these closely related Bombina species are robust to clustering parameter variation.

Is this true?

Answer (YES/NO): YES